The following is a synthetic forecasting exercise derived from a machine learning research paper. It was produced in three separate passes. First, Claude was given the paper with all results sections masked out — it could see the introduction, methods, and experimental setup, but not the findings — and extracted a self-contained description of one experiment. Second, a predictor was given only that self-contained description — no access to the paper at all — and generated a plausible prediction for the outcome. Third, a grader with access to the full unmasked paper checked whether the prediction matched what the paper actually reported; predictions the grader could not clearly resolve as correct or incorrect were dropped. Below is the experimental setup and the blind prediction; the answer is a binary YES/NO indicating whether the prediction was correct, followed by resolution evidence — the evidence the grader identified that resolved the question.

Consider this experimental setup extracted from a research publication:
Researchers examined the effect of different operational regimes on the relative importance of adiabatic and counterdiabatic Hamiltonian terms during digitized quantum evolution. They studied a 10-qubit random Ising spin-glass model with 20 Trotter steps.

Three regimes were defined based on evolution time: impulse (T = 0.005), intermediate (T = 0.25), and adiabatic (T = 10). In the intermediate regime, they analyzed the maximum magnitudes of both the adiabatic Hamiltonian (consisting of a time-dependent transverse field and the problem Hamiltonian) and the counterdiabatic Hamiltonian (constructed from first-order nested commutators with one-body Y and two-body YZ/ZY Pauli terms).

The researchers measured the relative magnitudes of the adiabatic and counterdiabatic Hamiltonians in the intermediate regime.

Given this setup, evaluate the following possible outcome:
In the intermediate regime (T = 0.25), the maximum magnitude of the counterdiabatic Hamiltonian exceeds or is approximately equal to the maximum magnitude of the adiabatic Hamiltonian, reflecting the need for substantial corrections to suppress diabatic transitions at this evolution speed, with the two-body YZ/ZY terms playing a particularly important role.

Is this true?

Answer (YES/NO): YES